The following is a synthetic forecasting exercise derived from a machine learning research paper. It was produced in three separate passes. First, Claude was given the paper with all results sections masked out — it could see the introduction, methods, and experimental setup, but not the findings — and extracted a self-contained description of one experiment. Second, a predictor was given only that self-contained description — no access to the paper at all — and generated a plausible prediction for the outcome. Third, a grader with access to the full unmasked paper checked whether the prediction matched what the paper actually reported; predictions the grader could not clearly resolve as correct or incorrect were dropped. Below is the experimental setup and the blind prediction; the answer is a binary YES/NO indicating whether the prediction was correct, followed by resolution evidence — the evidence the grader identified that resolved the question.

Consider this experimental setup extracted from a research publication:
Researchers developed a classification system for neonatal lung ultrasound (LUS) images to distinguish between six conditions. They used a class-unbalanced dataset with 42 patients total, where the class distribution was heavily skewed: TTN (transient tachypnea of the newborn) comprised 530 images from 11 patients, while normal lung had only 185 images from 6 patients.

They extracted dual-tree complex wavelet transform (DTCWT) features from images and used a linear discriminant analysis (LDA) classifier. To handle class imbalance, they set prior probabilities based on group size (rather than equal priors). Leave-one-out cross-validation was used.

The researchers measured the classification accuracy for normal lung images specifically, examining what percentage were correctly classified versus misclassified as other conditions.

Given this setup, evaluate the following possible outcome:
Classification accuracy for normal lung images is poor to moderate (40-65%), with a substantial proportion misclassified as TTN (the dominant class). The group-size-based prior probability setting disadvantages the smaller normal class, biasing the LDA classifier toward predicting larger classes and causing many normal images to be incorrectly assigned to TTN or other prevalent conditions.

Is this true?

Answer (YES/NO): NO